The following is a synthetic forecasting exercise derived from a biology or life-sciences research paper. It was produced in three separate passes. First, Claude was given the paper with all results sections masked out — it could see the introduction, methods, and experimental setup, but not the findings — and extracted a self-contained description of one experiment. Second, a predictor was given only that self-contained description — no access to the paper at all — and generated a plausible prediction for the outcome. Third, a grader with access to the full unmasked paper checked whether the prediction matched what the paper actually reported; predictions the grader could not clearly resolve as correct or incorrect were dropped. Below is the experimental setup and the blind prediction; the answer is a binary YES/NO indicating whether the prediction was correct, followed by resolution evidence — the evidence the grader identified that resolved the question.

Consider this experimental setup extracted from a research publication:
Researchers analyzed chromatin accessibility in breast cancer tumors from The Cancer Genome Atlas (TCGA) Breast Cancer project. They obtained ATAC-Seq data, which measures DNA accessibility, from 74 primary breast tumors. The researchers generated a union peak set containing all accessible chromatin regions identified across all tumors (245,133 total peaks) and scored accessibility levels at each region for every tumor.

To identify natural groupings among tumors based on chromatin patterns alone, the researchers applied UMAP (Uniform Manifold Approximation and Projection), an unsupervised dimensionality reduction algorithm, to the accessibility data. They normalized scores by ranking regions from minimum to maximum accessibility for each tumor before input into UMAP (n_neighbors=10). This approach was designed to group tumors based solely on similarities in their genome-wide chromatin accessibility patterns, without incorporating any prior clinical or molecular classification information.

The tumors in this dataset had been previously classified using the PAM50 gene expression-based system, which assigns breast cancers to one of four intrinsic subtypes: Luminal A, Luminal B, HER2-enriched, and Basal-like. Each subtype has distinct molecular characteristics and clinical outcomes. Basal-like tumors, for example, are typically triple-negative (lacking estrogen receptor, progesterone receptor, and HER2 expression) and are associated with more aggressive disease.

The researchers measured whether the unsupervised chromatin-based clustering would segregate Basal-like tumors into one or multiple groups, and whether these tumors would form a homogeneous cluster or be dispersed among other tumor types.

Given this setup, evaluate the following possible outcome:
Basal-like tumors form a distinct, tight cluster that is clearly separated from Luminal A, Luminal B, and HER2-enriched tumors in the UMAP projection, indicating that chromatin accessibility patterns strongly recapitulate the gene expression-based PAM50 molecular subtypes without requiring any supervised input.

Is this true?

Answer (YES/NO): YES